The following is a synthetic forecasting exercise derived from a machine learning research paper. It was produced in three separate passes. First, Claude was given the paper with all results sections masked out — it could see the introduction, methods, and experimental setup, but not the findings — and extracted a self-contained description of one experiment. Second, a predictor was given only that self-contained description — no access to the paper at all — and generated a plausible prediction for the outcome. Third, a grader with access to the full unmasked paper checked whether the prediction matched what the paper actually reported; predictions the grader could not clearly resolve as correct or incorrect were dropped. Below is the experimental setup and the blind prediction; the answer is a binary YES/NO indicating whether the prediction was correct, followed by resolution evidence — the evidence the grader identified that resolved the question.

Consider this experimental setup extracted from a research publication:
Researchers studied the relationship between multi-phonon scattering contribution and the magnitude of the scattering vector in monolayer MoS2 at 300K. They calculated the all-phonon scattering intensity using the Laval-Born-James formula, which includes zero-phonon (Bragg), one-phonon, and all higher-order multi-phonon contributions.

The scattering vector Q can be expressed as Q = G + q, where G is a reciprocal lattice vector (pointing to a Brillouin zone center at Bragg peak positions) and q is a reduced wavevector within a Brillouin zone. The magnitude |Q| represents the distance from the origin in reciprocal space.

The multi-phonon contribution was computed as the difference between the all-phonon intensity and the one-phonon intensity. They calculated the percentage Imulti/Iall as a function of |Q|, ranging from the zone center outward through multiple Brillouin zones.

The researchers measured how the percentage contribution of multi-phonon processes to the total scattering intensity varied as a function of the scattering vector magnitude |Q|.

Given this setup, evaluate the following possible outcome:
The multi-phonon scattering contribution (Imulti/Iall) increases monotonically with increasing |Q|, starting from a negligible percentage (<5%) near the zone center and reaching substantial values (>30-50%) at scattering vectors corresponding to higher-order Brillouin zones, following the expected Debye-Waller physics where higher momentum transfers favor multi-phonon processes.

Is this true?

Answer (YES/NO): NO